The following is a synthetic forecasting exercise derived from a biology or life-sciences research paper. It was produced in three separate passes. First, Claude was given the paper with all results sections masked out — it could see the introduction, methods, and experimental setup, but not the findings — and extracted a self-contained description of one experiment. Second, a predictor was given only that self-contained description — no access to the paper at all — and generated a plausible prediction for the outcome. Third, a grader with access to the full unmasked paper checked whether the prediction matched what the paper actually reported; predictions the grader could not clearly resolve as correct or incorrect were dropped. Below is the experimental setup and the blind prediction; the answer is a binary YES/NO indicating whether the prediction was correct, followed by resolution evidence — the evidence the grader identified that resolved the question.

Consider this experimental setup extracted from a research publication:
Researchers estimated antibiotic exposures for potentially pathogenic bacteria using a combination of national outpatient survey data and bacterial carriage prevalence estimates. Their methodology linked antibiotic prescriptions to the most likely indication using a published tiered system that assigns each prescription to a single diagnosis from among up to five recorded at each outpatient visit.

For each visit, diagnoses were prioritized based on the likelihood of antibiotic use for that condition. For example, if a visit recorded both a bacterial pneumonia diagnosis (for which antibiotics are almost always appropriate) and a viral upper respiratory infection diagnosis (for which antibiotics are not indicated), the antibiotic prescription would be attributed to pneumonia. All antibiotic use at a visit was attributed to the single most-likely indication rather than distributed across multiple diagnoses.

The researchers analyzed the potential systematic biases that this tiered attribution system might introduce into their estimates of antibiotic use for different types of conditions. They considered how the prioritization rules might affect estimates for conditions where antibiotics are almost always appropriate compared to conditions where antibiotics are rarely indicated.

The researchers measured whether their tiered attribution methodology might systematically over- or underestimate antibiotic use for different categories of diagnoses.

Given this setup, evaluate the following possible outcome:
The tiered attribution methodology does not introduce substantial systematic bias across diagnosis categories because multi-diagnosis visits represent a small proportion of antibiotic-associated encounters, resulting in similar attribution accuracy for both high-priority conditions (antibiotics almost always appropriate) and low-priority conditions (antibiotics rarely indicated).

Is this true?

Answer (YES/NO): NO